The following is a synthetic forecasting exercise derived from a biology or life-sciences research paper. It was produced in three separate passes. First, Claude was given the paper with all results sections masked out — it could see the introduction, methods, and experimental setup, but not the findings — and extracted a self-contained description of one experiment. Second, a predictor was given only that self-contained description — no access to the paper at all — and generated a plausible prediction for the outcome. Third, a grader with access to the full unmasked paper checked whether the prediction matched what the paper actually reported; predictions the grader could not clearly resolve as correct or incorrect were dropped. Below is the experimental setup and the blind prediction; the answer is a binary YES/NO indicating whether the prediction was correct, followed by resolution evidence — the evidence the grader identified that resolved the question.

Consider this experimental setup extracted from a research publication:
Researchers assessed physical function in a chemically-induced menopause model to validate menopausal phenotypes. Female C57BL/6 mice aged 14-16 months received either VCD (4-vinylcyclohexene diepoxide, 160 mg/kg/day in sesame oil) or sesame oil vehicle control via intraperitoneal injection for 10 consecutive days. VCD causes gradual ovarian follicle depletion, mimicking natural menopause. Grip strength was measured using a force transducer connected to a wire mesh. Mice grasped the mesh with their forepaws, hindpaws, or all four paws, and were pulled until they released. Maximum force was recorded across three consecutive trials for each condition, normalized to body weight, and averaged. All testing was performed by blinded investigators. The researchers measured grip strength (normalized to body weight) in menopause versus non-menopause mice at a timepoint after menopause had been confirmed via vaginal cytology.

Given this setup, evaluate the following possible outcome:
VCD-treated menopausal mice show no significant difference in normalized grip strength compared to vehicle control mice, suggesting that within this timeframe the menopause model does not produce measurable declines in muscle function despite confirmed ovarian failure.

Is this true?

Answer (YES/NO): YES